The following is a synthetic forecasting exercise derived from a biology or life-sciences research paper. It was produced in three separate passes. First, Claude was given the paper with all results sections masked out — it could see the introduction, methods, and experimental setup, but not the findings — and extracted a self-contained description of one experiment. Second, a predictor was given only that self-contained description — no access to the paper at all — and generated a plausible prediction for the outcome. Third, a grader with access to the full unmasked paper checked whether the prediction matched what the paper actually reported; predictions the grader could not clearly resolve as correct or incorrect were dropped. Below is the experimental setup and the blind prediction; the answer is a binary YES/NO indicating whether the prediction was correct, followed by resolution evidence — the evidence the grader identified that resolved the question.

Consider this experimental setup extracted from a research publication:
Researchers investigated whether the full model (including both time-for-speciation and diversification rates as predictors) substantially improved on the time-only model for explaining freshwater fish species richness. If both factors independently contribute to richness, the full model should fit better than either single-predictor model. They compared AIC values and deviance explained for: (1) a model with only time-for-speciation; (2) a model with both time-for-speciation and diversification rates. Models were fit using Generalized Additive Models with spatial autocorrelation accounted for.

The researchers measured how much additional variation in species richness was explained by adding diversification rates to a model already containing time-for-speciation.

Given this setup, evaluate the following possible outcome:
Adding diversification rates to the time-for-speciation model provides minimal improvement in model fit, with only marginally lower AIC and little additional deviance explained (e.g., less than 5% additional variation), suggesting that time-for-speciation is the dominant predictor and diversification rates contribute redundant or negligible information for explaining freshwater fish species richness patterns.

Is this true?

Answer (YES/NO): YES